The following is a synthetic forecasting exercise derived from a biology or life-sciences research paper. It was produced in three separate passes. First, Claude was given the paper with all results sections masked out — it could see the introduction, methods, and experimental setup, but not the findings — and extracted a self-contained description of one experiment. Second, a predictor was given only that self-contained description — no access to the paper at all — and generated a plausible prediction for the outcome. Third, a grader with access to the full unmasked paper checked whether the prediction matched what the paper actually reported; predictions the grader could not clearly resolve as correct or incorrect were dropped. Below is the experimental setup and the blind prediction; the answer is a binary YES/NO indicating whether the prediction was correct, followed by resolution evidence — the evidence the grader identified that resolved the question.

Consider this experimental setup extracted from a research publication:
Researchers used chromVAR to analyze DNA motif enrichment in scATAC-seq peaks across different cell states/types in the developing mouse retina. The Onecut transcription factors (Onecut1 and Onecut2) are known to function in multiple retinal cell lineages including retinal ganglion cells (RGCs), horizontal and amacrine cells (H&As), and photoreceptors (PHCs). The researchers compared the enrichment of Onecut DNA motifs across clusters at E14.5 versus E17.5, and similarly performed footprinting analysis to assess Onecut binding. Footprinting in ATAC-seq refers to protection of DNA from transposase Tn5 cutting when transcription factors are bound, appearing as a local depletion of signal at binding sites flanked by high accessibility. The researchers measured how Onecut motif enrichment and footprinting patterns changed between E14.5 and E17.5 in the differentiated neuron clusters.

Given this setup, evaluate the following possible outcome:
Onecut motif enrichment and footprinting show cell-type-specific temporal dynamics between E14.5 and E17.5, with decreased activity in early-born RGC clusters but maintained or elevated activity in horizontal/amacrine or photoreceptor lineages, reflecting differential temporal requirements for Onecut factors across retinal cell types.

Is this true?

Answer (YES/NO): NO